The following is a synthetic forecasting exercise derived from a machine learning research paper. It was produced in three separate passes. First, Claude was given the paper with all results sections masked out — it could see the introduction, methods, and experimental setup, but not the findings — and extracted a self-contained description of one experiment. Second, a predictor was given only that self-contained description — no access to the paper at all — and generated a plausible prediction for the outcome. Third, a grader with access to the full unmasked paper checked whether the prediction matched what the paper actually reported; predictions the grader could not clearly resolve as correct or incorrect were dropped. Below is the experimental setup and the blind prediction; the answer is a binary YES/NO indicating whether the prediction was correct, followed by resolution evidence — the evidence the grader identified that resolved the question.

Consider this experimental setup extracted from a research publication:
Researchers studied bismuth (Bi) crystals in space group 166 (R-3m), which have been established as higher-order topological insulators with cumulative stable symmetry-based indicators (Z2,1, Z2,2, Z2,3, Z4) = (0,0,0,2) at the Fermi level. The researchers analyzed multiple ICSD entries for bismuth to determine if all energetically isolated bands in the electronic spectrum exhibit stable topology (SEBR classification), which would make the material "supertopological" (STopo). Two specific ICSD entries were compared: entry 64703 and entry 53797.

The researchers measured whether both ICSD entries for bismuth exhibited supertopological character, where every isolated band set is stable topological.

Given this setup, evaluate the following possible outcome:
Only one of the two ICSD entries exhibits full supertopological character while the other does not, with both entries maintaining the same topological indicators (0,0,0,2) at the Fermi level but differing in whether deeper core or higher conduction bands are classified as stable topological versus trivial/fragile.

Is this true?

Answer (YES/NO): NO